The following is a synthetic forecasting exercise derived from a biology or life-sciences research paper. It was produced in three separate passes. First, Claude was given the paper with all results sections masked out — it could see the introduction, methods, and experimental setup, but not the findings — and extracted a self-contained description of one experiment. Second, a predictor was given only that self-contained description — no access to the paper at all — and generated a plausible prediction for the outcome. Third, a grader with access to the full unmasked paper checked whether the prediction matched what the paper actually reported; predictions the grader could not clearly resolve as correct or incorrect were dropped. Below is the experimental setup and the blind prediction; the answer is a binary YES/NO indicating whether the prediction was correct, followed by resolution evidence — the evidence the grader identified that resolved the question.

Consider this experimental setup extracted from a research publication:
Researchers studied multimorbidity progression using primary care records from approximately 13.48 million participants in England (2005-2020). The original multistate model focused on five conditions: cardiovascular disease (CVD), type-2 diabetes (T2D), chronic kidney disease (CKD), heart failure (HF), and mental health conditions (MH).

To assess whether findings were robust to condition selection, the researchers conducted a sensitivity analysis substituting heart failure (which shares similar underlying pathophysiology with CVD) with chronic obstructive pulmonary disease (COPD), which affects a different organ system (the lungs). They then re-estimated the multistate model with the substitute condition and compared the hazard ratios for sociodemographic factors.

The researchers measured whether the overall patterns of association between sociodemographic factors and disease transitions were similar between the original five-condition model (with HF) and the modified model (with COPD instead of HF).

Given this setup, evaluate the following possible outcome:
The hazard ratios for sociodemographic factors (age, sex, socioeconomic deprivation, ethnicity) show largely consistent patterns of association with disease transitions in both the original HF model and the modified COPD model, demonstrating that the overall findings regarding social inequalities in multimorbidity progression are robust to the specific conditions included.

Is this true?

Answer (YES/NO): YES